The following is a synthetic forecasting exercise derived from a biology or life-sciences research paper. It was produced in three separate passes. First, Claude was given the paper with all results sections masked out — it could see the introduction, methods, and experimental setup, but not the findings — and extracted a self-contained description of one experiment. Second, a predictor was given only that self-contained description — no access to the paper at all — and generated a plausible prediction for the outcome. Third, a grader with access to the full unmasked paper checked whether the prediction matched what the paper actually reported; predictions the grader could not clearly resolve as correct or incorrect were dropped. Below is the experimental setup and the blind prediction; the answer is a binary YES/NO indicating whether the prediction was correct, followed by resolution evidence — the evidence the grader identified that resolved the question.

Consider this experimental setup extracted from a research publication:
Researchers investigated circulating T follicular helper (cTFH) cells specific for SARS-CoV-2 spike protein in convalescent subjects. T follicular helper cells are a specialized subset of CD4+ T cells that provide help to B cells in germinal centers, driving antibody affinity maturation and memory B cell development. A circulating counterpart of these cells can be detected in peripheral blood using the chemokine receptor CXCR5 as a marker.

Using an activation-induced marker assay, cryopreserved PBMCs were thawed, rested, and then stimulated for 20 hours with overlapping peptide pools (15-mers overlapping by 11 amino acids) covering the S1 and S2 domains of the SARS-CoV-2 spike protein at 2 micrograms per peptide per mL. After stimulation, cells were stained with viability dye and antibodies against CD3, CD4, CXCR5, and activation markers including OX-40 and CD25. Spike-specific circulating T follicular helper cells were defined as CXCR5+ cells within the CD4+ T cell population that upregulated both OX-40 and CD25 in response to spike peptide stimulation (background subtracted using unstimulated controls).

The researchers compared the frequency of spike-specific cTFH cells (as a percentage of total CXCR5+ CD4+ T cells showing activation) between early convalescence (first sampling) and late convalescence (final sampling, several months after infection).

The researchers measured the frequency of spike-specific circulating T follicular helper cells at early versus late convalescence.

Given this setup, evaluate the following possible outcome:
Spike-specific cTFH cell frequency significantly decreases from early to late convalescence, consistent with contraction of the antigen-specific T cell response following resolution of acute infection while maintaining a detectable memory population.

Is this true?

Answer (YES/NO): YES